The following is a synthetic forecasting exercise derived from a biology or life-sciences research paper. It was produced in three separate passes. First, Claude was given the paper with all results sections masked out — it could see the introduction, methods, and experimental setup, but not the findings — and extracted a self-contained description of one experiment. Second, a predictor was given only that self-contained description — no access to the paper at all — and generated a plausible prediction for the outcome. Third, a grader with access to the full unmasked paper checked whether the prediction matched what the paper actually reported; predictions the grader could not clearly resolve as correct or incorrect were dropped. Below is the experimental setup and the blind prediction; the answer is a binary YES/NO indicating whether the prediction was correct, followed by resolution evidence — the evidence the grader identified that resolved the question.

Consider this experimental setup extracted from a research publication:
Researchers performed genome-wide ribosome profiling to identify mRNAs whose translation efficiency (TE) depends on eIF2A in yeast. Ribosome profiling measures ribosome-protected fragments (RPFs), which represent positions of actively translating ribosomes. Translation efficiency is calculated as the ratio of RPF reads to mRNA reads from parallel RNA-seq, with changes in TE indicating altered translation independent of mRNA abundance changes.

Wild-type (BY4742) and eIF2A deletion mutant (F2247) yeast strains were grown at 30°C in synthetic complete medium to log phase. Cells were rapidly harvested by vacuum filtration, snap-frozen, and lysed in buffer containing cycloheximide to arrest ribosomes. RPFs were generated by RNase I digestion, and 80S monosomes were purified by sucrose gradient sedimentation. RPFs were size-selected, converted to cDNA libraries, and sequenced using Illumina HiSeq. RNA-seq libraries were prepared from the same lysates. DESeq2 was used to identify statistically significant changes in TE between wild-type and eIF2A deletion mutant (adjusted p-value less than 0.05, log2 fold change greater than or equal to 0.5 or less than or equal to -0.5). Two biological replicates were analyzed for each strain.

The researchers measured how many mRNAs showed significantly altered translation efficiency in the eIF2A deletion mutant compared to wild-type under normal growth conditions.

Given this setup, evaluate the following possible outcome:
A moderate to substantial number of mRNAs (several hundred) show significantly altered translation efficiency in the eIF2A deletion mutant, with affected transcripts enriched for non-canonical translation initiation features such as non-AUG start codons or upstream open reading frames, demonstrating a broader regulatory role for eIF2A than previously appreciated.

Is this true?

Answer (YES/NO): NO